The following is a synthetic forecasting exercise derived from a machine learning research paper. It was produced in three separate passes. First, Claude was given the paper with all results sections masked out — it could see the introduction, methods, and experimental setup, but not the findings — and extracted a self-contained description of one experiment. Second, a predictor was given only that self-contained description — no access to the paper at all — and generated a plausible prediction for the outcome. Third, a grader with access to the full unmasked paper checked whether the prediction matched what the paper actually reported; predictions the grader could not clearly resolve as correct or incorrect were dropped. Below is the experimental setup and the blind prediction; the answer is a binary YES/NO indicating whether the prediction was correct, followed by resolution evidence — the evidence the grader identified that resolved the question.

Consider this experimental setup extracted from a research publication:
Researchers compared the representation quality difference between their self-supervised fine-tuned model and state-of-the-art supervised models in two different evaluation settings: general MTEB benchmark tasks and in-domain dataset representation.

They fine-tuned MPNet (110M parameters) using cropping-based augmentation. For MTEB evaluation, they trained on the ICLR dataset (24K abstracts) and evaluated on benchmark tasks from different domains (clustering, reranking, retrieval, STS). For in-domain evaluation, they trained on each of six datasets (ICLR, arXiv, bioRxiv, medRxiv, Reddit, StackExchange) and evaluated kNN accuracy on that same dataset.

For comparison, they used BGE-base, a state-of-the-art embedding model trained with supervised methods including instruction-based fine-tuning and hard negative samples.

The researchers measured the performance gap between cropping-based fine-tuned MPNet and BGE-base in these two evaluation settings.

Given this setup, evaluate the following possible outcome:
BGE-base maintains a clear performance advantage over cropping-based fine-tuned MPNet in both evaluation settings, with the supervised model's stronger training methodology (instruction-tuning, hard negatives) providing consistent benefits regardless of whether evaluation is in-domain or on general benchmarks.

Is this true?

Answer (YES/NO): NO